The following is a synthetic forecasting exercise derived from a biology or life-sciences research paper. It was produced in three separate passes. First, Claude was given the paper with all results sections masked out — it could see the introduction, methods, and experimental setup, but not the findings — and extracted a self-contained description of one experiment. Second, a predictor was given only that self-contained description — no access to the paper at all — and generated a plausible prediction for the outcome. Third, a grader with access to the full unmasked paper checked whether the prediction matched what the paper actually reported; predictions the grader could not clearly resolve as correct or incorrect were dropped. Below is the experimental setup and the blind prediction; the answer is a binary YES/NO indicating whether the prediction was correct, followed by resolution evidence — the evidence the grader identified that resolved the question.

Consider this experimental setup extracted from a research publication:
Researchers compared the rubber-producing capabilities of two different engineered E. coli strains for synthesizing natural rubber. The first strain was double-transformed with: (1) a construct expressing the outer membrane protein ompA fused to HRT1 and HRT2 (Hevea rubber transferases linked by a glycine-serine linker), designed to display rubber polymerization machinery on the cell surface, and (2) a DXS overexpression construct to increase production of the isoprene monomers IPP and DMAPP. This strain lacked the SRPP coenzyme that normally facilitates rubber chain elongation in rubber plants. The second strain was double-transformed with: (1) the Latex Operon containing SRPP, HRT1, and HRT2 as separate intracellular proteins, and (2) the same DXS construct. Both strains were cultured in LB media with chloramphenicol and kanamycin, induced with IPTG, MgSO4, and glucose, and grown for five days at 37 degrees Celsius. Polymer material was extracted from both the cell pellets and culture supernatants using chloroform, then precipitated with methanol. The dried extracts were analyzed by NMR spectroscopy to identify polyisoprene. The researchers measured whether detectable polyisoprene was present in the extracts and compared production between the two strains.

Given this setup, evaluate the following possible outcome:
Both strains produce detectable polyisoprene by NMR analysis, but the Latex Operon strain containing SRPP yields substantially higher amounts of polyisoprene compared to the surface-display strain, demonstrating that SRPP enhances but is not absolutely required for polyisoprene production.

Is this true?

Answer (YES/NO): NO